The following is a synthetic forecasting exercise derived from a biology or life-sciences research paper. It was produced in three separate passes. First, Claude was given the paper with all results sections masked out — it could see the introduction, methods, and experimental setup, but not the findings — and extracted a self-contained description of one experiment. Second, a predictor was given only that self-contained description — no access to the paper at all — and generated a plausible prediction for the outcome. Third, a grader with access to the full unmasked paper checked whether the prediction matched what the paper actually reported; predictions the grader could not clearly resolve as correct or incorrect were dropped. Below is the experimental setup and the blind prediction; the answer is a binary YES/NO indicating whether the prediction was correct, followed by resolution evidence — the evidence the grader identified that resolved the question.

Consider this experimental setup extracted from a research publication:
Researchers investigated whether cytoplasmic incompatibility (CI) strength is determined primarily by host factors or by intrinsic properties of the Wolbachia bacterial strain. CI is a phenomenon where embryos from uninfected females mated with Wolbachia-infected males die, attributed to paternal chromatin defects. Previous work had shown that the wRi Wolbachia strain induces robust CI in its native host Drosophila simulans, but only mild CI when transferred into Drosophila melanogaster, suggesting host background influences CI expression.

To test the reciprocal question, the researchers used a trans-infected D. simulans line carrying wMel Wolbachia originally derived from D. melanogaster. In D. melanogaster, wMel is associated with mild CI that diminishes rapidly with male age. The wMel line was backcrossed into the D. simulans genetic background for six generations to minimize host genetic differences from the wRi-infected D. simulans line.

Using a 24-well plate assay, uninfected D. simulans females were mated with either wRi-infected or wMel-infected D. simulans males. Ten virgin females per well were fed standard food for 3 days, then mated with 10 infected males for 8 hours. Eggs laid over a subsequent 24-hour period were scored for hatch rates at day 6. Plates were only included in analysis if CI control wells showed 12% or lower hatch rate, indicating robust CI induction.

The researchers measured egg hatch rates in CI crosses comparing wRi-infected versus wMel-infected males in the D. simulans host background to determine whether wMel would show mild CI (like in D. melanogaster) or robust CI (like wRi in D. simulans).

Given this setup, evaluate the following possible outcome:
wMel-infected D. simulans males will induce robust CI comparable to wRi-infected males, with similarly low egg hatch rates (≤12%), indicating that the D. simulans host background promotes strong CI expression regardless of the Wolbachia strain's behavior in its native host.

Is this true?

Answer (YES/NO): YES